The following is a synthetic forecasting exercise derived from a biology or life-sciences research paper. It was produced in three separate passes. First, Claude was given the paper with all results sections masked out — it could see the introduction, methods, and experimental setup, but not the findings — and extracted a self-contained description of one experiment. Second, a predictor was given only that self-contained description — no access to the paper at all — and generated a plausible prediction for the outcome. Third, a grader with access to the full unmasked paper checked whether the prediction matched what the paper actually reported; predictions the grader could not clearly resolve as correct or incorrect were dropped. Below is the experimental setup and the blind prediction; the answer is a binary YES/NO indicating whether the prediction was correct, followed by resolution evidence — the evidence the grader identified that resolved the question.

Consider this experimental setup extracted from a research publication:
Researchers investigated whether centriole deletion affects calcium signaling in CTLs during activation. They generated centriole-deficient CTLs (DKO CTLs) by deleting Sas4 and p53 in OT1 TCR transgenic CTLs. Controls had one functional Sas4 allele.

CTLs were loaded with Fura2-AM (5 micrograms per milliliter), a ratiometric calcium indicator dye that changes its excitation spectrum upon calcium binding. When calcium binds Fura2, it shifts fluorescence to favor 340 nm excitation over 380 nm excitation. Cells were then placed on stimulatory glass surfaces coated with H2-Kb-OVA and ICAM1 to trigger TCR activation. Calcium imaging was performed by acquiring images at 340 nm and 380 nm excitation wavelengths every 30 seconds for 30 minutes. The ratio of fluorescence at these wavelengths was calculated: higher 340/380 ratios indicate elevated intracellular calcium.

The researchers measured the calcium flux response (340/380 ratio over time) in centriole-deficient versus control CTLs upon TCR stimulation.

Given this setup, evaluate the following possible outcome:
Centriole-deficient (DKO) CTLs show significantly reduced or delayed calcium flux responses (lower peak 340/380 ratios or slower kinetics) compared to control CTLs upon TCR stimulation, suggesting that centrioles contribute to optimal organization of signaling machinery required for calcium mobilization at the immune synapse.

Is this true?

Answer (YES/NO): NO